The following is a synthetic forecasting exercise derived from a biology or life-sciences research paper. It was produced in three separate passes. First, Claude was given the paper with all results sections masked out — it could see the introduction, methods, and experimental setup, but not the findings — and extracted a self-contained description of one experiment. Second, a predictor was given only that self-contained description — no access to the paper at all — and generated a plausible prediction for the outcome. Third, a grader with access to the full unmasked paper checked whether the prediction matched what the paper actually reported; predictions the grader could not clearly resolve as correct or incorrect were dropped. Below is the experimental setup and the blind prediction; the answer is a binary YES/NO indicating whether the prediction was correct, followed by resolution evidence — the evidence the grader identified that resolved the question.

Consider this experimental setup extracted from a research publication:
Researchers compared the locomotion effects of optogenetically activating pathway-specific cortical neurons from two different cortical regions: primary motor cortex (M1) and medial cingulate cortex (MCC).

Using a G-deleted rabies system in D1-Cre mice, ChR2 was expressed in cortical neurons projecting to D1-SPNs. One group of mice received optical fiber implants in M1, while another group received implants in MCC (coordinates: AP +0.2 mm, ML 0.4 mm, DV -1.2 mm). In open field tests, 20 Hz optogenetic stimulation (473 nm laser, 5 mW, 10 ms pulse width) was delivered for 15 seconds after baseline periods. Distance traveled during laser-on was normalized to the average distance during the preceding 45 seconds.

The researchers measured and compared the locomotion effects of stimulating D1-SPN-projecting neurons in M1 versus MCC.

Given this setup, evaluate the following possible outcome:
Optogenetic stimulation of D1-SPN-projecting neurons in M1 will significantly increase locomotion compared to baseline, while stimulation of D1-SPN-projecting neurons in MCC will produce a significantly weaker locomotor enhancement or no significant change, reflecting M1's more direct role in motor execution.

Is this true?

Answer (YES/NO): NO